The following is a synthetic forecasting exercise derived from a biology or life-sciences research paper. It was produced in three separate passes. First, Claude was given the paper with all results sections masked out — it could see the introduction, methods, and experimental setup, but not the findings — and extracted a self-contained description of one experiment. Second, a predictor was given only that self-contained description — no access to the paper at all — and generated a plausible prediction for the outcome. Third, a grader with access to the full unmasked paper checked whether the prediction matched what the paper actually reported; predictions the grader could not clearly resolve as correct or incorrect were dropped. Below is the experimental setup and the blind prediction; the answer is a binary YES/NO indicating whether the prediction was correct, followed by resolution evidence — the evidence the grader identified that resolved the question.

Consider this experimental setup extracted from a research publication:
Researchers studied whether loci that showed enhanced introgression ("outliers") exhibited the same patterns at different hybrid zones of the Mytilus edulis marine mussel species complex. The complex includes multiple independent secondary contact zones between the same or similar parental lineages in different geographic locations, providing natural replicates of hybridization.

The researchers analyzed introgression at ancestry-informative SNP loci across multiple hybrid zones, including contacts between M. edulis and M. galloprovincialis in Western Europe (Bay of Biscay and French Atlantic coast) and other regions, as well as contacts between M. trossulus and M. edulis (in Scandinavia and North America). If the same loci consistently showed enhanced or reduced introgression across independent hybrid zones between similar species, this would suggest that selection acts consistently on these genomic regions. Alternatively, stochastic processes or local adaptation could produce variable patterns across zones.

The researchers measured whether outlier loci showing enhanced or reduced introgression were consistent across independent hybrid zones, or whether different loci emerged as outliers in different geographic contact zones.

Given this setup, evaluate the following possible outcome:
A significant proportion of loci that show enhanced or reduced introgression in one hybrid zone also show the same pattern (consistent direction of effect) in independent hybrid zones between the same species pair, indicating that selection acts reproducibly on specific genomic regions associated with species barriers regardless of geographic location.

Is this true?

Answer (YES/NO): NO